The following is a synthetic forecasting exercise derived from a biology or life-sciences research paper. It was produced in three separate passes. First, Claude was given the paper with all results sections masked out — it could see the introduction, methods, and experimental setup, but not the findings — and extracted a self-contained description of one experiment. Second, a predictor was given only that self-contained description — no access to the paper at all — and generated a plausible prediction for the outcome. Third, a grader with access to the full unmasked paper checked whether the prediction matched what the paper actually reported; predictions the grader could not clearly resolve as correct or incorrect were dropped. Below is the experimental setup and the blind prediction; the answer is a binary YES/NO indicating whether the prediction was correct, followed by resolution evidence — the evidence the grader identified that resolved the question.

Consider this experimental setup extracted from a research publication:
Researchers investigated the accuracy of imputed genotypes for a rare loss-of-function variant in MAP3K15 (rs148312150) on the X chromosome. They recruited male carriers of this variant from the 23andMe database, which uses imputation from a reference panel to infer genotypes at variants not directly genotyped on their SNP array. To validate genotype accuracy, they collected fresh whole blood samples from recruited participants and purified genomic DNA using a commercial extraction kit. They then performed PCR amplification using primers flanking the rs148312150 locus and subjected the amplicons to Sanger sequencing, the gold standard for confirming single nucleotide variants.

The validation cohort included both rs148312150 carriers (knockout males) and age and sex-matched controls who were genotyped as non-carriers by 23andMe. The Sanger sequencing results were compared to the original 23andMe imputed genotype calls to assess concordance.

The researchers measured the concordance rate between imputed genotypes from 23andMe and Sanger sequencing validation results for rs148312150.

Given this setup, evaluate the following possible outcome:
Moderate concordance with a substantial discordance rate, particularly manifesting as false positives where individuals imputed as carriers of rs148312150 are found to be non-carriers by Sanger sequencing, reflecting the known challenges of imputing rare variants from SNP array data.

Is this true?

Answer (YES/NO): NO